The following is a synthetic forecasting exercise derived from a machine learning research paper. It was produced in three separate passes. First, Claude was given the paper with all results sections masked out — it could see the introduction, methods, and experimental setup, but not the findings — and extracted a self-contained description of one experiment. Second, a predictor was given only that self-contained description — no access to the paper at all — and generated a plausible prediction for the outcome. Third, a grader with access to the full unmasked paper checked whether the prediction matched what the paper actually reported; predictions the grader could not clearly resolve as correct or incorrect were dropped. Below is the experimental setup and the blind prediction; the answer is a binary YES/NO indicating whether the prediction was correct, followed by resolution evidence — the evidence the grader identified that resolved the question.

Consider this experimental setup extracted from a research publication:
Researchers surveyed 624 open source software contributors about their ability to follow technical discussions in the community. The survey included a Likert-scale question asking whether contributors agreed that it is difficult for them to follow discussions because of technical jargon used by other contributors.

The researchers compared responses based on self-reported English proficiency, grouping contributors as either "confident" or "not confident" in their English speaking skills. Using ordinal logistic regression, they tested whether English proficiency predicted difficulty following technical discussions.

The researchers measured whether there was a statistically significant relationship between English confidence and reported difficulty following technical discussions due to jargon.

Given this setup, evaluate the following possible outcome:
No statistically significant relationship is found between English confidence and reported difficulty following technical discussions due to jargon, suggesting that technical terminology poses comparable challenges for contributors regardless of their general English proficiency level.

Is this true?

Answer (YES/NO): NO